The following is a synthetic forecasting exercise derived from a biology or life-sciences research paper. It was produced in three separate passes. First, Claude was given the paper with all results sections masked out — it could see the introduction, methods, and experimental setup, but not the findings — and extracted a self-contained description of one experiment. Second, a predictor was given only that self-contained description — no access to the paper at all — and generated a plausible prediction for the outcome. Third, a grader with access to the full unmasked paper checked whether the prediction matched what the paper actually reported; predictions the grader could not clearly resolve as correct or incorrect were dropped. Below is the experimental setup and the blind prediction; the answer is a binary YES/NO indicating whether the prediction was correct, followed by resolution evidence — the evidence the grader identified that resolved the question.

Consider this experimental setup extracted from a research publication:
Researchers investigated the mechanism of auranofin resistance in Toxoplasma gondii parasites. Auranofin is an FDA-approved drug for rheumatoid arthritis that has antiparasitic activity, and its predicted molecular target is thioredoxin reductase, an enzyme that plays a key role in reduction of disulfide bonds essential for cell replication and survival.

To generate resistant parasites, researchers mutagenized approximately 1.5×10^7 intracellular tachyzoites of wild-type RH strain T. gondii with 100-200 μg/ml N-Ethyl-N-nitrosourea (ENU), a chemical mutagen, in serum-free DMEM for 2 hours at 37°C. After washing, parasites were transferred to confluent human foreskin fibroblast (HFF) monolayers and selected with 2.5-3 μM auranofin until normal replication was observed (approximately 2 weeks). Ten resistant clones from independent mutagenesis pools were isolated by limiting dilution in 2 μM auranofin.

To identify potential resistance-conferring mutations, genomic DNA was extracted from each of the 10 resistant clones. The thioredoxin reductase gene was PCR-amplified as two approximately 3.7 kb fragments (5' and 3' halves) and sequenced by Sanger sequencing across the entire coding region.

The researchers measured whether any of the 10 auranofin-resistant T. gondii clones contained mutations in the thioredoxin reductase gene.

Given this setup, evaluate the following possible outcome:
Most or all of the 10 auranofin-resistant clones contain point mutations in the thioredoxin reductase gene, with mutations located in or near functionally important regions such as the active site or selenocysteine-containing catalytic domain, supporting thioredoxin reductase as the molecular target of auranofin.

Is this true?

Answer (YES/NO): NO